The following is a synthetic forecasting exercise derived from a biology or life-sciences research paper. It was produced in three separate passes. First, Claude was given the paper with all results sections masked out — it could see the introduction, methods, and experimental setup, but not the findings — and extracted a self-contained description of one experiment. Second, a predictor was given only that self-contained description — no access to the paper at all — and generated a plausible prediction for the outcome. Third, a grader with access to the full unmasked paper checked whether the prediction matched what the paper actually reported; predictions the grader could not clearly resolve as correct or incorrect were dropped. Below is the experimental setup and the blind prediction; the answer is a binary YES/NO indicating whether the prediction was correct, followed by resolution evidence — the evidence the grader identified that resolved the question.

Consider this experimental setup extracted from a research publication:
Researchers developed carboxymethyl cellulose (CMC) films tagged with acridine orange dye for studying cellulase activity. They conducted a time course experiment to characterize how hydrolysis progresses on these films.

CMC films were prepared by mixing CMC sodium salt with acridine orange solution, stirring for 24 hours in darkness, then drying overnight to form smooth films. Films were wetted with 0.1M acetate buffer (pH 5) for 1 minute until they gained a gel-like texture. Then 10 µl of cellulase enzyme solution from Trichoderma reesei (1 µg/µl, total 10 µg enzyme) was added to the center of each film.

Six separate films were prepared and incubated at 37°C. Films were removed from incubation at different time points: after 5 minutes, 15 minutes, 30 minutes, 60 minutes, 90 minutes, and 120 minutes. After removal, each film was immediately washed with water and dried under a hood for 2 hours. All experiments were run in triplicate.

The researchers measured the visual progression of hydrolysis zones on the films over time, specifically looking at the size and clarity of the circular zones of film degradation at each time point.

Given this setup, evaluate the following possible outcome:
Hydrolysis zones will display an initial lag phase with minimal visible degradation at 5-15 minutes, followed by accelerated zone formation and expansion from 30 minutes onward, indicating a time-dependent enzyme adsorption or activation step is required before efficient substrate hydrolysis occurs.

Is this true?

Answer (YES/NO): NO